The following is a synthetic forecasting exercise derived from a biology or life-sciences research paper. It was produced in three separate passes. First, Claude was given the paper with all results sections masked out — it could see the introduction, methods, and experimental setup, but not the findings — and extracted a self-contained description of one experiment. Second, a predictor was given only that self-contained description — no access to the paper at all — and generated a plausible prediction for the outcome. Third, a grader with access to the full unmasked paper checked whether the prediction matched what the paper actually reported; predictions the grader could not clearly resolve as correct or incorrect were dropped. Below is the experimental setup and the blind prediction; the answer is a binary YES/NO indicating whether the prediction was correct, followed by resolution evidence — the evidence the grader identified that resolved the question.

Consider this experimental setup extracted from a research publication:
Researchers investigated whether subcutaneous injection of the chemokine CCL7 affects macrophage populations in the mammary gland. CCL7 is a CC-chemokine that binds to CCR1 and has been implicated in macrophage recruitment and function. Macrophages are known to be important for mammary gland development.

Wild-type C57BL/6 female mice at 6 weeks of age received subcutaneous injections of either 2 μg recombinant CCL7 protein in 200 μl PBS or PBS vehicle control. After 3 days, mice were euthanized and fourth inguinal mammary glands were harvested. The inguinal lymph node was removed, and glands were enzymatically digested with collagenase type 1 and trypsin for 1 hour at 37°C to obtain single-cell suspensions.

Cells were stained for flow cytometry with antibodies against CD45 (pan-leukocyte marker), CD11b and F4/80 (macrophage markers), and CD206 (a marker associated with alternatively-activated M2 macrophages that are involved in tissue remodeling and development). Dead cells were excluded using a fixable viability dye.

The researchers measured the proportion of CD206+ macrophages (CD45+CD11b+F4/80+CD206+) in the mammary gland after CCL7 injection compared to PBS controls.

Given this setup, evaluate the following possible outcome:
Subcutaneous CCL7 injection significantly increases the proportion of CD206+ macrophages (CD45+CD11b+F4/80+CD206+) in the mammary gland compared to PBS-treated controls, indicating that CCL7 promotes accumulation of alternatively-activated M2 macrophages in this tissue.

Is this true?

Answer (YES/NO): YES